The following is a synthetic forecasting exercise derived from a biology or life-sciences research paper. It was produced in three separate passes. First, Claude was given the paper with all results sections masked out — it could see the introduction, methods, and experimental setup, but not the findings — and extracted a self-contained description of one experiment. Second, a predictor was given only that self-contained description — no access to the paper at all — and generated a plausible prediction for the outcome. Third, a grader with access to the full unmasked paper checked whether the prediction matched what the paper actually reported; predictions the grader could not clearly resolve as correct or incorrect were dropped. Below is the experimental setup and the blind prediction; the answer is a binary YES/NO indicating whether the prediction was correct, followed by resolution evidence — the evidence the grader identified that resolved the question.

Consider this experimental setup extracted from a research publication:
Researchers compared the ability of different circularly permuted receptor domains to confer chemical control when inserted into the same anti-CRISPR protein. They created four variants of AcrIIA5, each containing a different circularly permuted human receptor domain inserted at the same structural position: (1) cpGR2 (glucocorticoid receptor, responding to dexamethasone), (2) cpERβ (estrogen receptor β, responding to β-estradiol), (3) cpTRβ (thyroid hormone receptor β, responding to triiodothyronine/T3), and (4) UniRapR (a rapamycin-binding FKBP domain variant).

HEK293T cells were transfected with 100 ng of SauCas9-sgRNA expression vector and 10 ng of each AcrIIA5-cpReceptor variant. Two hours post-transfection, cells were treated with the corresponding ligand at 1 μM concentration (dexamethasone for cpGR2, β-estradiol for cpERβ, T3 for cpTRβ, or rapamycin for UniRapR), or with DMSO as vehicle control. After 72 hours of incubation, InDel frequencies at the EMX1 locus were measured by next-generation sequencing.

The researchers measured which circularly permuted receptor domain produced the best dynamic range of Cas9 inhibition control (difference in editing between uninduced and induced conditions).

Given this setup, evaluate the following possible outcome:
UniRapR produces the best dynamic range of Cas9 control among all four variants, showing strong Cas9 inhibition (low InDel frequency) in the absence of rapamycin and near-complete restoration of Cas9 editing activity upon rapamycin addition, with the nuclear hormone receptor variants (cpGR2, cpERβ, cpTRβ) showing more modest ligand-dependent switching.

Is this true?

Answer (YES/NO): NO